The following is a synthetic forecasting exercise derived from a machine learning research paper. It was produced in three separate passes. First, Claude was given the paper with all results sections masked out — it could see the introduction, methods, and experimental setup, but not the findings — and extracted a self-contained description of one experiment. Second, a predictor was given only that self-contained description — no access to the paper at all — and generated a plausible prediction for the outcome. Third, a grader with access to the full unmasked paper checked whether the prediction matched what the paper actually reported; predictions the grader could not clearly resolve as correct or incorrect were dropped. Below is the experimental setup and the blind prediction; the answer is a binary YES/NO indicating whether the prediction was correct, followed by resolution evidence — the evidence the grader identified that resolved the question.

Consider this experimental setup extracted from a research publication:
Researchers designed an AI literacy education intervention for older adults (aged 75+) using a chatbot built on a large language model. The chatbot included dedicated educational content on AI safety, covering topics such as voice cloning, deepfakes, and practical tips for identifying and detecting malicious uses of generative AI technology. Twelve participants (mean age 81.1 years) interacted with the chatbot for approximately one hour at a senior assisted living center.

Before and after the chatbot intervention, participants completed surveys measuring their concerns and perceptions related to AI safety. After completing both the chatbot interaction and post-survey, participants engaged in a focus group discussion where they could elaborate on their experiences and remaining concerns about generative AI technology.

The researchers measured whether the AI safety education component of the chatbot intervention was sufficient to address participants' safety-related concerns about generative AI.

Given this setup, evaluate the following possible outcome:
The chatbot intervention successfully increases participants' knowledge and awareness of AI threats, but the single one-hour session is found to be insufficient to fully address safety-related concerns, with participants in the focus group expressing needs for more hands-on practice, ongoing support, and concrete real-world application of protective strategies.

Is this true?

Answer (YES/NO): NO